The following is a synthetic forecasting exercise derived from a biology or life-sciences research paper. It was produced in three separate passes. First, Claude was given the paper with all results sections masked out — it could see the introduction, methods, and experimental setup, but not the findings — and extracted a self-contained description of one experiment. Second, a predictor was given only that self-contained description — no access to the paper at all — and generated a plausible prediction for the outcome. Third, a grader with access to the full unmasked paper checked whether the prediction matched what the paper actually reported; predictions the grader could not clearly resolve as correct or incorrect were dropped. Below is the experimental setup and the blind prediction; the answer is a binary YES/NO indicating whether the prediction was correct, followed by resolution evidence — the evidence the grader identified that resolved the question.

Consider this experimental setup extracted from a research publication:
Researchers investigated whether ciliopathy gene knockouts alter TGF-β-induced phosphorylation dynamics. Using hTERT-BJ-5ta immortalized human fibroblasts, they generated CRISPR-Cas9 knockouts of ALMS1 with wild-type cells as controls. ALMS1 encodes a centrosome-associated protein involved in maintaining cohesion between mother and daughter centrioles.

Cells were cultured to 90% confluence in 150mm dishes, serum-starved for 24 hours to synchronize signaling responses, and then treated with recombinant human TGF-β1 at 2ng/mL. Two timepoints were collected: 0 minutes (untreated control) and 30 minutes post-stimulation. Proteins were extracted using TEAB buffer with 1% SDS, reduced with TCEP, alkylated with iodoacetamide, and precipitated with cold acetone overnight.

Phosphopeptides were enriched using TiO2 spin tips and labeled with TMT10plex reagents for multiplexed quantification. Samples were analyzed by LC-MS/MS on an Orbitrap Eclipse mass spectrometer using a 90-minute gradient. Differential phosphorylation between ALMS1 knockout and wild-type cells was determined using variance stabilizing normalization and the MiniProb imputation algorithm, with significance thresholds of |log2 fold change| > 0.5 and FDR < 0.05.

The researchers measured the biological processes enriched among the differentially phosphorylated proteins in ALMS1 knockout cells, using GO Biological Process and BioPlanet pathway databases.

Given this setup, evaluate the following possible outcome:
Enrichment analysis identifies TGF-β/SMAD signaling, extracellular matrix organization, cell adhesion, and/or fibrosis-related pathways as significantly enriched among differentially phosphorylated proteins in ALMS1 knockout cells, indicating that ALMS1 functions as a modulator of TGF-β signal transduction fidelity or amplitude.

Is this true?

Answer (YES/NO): NO